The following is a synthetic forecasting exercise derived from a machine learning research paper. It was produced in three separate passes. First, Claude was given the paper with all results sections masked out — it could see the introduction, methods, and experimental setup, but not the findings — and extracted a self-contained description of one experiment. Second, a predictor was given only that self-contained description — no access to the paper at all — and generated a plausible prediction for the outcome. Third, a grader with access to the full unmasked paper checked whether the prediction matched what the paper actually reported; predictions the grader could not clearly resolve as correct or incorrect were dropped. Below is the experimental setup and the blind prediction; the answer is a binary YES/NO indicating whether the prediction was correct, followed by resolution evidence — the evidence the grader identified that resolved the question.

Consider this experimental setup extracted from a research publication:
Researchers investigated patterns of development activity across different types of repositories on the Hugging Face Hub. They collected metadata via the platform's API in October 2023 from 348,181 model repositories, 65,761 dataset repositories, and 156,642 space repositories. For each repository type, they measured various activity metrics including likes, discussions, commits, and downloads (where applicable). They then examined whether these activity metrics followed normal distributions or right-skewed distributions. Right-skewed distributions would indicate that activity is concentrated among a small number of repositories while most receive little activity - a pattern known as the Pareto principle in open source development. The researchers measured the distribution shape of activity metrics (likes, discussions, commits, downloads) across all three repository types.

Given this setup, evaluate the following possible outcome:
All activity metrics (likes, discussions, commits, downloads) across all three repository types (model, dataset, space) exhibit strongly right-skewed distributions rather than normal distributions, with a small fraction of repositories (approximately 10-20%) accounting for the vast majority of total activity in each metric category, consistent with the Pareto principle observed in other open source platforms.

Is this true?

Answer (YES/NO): NO